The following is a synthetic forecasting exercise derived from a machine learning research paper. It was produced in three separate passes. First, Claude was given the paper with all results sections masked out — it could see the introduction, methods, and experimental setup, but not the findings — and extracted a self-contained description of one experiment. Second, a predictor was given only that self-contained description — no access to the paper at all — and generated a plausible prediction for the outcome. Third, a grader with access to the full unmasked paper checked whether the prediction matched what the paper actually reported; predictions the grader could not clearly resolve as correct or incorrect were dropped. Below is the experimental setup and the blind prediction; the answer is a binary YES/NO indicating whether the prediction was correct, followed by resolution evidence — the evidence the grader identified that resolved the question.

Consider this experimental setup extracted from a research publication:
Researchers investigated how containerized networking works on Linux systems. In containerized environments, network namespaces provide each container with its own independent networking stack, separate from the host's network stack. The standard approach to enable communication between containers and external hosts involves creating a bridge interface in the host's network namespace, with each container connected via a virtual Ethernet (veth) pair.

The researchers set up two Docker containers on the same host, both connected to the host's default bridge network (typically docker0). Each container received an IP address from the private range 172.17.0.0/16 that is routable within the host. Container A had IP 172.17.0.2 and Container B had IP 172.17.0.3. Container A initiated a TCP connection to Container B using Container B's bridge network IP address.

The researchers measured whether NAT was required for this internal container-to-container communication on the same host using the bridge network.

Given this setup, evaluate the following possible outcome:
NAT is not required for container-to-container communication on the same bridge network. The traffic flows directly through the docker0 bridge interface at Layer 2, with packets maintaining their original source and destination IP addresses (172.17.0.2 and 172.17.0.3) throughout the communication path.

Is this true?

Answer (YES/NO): YES